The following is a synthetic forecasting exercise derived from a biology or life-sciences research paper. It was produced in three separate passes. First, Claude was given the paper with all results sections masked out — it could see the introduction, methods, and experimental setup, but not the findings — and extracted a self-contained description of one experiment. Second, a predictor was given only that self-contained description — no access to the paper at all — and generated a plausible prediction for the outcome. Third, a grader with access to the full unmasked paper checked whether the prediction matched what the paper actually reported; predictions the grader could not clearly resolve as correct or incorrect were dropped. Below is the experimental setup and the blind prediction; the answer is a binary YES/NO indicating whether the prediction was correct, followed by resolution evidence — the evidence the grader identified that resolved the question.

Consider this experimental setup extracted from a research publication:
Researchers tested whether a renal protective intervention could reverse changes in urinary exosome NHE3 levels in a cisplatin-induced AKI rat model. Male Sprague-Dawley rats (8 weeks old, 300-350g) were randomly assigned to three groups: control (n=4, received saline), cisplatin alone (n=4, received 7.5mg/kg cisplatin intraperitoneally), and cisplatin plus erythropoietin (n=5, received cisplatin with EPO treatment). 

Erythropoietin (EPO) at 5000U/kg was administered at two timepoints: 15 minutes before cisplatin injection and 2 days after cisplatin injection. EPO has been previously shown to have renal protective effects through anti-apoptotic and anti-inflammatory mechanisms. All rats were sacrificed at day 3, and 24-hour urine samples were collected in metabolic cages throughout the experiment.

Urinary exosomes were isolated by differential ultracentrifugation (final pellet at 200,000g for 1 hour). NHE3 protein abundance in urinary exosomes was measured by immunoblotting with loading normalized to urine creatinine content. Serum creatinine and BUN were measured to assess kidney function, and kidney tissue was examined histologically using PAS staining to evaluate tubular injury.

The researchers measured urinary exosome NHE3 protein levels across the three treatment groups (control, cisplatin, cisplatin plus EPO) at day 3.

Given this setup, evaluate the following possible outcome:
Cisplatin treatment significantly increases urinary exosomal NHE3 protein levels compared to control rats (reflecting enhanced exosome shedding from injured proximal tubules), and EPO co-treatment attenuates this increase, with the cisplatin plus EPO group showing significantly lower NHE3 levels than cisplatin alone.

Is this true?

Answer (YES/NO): YES